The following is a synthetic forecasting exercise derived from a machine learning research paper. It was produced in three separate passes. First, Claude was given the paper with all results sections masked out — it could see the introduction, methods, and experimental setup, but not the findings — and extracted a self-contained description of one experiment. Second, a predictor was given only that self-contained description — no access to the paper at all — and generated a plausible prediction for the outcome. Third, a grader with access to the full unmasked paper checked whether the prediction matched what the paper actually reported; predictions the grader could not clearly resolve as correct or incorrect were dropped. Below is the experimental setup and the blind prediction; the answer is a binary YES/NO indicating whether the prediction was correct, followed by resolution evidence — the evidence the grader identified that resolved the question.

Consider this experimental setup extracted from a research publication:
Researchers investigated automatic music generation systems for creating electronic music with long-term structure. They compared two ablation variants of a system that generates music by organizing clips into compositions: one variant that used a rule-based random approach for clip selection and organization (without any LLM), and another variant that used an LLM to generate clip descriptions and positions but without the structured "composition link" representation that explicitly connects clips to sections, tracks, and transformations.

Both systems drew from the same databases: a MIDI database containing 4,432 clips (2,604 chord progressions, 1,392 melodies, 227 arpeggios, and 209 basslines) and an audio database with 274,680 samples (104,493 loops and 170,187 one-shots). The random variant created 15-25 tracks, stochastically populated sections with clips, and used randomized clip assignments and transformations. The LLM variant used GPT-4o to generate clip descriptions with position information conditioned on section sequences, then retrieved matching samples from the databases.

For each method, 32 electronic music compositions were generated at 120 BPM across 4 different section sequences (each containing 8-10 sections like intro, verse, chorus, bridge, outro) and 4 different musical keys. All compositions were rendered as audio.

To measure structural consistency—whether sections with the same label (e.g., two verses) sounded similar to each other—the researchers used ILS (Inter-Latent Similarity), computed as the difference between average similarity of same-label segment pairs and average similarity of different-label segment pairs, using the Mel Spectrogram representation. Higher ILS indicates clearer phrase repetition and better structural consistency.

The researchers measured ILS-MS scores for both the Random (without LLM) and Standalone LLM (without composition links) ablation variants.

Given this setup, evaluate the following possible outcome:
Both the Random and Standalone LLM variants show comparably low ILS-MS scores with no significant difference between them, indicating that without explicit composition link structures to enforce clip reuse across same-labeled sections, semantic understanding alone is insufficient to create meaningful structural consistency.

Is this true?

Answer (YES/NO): NO